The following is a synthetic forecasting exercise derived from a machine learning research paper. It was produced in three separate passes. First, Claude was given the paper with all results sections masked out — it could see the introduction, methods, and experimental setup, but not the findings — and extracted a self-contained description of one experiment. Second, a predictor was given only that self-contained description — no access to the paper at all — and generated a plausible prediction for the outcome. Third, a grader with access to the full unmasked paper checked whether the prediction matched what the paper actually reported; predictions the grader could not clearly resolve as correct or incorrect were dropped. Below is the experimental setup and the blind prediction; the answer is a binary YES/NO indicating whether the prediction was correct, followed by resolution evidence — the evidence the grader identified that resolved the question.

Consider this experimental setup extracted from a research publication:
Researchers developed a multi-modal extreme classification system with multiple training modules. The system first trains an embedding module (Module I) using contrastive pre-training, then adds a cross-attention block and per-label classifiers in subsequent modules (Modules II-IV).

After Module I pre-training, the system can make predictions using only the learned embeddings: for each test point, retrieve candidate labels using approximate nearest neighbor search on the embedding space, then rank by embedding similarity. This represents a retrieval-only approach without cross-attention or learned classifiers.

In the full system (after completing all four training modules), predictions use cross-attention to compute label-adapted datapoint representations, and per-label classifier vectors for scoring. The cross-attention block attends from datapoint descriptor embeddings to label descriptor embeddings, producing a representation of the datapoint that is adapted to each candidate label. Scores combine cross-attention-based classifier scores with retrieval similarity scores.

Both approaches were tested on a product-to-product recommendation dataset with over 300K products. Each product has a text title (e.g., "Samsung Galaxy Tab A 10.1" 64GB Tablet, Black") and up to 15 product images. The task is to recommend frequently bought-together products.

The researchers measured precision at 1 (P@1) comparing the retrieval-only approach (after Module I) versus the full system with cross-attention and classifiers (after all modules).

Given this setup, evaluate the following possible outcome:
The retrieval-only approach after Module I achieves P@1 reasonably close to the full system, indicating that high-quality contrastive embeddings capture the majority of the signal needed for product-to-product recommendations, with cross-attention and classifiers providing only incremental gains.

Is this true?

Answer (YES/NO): NO